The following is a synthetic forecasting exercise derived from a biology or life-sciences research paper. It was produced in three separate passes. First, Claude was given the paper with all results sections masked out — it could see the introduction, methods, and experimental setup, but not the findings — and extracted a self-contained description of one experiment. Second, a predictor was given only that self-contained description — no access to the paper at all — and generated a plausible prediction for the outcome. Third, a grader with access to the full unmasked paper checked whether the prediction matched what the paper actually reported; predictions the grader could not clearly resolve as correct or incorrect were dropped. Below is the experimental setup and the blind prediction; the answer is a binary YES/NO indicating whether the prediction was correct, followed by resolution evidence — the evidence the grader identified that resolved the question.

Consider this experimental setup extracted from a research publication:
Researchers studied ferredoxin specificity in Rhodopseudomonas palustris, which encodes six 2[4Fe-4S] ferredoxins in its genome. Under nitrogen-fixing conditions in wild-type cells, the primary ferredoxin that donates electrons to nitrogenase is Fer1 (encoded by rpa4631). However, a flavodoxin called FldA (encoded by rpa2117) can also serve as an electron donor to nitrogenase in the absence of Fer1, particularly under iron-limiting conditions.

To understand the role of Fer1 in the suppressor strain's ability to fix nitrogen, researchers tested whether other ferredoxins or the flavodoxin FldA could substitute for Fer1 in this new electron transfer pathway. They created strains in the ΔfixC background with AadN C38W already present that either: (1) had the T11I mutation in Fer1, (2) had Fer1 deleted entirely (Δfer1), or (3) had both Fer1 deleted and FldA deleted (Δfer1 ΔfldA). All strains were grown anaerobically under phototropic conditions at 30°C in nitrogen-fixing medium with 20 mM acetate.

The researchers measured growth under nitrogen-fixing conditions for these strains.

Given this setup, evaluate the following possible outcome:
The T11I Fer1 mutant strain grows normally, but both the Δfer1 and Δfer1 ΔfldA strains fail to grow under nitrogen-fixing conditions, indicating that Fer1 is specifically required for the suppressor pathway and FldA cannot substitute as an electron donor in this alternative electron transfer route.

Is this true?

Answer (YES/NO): NO